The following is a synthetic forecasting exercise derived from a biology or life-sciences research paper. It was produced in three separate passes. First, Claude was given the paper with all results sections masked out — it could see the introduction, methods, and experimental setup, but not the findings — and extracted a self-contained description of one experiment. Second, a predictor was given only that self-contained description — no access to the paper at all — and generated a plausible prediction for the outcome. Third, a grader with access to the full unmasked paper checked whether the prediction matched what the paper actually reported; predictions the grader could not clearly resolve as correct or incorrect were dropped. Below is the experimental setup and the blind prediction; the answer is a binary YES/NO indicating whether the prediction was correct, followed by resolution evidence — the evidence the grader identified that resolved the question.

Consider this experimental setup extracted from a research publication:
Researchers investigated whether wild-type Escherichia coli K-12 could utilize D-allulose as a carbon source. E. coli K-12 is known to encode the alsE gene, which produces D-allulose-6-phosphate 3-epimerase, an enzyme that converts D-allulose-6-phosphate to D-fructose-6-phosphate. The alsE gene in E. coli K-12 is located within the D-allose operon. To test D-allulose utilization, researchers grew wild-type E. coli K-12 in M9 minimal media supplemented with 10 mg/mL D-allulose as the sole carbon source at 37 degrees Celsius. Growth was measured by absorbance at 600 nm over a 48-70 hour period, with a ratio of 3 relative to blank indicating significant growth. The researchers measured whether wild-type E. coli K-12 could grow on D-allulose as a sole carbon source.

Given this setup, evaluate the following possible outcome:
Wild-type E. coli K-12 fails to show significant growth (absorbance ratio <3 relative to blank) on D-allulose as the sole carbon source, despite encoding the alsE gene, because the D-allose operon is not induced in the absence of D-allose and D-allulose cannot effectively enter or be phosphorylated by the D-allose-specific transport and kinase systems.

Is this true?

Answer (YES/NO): NO